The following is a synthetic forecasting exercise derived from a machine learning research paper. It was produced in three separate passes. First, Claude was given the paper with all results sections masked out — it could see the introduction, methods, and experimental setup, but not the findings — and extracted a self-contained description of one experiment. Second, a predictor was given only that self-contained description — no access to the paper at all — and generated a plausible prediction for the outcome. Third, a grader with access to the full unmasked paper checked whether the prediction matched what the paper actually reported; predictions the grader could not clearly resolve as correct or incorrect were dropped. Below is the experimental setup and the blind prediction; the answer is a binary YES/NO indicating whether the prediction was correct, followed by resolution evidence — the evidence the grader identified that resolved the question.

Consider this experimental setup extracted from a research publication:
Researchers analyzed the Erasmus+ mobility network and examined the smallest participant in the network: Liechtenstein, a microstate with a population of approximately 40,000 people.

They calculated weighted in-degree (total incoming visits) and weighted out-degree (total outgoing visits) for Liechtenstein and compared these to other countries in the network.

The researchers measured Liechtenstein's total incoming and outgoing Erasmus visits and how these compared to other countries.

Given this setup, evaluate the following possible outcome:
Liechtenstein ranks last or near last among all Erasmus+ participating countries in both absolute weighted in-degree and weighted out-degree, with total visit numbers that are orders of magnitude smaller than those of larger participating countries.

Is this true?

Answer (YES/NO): YES